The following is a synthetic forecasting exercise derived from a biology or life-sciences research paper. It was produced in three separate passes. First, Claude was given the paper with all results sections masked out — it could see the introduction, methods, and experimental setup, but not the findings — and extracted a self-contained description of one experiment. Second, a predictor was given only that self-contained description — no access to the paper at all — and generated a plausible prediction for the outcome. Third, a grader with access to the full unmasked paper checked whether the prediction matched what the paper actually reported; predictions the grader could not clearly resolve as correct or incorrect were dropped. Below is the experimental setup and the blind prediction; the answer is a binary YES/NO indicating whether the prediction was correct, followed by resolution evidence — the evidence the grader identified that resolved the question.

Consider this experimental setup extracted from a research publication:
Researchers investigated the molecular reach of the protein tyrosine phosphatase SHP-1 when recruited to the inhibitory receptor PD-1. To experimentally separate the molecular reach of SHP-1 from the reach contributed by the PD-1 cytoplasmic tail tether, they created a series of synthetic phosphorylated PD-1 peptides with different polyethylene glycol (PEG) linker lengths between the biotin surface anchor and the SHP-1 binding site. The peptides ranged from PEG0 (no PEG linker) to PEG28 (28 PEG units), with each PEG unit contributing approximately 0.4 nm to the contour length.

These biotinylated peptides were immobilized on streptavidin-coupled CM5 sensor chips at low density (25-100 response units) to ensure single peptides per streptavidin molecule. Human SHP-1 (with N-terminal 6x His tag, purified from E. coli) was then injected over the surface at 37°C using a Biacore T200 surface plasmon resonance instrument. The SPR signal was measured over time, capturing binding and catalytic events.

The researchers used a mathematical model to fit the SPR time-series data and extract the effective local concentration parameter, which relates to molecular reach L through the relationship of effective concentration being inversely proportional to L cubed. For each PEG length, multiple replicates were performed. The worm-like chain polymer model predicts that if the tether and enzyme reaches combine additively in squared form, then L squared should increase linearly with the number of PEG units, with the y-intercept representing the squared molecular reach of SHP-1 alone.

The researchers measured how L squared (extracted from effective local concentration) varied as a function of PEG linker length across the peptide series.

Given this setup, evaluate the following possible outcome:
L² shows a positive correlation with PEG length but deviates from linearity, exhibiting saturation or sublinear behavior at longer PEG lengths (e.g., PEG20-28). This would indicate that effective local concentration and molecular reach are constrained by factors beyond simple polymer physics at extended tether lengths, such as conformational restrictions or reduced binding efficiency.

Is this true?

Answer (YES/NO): NO